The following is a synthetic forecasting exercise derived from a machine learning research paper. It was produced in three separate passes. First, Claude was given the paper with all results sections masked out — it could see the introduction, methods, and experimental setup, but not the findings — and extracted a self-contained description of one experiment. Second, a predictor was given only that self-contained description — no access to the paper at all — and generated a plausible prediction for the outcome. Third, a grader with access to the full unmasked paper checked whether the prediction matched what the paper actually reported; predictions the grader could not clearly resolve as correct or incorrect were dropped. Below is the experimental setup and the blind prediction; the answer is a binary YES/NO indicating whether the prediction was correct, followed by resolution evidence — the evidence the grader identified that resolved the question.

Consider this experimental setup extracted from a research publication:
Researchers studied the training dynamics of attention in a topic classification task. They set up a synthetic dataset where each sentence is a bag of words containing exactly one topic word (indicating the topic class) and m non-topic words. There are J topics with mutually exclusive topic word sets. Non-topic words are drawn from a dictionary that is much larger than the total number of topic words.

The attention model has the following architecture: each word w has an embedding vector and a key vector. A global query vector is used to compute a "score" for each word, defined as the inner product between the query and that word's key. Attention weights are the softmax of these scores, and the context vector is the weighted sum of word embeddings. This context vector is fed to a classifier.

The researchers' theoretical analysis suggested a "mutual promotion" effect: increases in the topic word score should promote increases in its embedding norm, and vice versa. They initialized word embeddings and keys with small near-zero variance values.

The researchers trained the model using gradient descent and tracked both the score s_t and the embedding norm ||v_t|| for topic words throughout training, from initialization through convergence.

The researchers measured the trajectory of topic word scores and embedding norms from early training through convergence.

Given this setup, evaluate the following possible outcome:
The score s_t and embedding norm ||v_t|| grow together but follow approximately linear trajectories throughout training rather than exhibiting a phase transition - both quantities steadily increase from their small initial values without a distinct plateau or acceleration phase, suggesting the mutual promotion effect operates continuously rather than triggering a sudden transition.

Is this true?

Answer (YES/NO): NO